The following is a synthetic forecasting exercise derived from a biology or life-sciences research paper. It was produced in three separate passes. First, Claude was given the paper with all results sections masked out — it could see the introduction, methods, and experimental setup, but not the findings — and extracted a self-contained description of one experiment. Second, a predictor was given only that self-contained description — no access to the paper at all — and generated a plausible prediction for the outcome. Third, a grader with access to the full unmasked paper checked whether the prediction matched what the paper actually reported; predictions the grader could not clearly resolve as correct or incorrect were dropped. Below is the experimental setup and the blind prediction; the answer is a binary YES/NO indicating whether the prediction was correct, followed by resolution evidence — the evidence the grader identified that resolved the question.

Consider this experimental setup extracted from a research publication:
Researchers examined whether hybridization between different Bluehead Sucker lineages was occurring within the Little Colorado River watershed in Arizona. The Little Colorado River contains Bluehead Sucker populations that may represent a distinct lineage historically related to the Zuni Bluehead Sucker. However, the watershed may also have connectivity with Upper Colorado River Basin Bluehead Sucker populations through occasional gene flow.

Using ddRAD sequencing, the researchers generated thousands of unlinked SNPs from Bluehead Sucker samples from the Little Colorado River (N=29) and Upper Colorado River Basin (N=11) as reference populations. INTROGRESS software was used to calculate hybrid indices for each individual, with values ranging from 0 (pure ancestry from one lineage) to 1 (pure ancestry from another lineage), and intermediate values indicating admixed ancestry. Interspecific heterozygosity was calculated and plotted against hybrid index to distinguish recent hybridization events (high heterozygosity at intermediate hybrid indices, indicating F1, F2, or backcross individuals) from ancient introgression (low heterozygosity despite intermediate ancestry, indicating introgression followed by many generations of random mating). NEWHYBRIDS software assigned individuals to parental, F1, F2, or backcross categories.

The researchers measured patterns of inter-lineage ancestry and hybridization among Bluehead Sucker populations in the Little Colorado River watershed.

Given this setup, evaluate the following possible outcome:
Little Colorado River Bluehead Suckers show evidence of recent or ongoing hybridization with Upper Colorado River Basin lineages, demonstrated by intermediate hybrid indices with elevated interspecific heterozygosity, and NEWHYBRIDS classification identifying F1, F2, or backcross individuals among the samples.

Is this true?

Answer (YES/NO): NO